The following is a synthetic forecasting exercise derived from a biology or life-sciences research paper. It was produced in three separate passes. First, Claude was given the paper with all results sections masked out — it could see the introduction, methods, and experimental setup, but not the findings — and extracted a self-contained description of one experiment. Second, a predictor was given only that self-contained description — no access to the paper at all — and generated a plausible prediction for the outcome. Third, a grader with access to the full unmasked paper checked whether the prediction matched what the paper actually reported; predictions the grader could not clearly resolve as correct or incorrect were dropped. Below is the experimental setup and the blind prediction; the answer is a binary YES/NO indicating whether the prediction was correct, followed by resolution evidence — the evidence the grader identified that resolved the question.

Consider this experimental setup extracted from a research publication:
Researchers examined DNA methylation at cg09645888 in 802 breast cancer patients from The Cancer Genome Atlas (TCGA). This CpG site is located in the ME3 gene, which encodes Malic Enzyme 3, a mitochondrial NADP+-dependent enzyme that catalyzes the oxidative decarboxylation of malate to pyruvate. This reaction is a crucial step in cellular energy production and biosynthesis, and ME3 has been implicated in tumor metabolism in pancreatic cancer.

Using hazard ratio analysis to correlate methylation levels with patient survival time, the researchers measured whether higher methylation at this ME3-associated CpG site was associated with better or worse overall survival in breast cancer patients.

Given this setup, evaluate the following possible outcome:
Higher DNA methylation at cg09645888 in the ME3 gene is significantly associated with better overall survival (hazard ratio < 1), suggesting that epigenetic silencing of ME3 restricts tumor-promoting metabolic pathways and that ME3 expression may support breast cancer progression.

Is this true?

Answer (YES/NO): NO